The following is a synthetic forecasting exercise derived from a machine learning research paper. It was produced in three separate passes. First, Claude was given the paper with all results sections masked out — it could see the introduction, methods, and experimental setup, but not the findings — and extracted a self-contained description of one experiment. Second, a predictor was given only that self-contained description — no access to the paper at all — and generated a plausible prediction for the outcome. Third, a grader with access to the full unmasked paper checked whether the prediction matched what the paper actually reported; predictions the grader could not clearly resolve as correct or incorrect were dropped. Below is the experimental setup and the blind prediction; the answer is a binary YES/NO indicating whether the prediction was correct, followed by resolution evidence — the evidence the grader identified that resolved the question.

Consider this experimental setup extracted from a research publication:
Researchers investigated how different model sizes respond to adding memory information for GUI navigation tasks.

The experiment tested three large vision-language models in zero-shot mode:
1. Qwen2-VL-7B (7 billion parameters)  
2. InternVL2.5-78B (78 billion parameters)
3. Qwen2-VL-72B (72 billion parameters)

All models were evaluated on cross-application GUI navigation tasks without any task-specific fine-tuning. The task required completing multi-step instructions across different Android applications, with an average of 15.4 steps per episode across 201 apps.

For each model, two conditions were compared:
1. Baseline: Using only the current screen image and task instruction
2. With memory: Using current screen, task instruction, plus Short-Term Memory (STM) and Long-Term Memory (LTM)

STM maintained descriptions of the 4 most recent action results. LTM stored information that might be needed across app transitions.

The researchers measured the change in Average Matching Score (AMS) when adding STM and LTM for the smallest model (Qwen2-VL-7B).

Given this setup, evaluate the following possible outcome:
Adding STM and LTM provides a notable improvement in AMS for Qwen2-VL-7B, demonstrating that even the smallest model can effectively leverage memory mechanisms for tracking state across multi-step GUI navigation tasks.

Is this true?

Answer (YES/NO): NO